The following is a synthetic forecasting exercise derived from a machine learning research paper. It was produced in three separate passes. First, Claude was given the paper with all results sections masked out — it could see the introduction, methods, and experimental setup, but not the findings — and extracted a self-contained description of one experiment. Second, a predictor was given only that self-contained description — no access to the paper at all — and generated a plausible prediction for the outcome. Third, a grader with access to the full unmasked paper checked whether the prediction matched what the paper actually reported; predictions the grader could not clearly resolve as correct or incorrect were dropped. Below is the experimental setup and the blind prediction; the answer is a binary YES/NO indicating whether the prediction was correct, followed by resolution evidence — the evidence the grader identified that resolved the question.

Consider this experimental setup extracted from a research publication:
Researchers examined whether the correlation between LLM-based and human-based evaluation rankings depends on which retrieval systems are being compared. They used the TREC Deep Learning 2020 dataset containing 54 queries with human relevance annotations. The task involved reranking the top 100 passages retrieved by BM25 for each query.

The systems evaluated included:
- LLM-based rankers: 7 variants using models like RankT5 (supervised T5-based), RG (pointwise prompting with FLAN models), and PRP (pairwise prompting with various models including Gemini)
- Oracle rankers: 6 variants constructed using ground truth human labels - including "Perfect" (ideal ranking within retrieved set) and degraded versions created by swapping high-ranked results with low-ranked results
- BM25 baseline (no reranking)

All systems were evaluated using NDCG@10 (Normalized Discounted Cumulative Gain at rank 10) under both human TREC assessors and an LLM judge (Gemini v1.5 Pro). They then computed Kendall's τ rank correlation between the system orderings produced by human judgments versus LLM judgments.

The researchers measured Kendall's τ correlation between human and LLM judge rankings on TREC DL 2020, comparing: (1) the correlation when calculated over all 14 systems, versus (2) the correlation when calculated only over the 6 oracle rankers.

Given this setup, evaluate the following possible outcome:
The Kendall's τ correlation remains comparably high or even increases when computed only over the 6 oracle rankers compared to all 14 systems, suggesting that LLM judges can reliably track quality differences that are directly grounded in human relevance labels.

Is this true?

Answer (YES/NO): NO